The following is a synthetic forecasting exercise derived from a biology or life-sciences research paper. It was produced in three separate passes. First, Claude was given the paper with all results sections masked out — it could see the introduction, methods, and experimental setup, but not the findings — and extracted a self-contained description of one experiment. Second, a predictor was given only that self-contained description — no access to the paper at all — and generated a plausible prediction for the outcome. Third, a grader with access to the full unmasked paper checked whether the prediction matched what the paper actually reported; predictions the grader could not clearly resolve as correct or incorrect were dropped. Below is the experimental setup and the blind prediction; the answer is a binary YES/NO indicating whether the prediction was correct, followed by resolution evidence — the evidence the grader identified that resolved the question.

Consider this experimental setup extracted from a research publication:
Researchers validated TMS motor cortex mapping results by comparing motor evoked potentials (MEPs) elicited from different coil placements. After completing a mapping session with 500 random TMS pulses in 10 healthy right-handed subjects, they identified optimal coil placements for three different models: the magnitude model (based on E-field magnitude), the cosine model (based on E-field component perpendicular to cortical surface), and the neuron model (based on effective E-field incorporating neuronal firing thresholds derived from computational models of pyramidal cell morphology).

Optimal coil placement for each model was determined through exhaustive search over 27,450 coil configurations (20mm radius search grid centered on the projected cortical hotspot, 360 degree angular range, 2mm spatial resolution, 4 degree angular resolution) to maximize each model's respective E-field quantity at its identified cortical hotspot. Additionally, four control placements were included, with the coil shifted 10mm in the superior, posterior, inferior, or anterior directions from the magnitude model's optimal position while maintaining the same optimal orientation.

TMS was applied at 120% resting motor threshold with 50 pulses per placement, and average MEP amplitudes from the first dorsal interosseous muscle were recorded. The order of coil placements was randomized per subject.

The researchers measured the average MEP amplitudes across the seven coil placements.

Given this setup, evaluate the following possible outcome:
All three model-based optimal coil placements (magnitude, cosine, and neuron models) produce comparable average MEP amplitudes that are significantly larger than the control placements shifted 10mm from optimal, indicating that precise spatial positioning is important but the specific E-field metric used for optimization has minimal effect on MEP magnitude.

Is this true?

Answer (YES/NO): NO